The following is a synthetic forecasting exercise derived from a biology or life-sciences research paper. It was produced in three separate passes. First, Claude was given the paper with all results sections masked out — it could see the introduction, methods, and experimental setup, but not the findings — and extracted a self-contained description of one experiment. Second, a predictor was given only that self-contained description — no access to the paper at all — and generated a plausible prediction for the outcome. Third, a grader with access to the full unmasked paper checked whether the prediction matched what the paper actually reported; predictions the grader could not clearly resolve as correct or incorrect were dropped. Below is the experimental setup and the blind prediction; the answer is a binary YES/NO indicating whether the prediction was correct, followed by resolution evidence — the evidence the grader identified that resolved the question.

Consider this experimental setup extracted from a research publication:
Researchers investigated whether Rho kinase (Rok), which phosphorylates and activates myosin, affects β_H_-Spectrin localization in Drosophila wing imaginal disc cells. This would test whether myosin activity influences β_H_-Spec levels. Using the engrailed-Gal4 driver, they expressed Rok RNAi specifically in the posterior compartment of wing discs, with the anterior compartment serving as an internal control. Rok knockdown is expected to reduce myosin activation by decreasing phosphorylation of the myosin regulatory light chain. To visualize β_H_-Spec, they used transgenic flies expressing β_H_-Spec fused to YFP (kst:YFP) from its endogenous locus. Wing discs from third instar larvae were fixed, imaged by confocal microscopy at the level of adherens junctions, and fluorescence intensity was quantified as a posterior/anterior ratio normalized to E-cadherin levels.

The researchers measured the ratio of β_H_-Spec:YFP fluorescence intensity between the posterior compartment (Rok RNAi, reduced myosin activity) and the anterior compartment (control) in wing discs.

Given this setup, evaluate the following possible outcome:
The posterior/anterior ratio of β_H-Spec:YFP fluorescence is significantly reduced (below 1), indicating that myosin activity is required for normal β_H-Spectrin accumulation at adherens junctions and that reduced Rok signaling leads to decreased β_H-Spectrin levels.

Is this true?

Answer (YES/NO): NO